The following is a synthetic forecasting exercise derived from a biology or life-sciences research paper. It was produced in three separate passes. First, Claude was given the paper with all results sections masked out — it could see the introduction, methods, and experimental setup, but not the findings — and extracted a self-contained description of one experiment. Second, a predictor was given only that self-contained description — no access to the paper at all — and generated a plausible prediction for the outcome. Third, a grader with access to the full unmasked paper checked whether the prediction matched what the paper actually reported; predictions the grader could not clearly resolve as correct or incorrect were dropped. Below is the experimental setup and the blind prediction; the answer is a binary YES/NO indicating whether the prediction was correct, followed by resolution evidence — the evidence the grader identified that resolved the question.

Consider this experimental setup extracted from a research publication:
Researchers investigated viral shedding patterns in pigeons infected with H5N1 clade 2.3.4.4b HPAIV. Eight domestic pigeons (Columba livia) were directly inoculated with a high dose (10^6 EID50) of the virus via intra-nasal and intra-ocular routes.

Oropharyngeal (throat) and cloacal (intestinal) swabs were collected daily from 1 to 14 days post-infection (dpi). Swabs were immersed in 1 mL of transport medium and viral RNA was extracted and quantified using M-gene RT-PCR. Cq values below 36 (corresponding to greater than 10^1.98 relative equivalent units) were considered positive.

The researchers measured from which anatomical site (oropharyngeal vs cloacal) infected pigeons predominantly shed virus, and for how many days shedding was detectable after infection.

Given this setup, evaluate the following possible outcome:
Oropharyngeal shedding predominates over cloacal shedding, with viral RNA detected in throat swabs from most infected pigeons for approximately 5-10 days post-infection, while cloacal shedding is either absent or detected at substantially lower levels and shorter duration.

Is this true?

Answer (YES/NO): YES